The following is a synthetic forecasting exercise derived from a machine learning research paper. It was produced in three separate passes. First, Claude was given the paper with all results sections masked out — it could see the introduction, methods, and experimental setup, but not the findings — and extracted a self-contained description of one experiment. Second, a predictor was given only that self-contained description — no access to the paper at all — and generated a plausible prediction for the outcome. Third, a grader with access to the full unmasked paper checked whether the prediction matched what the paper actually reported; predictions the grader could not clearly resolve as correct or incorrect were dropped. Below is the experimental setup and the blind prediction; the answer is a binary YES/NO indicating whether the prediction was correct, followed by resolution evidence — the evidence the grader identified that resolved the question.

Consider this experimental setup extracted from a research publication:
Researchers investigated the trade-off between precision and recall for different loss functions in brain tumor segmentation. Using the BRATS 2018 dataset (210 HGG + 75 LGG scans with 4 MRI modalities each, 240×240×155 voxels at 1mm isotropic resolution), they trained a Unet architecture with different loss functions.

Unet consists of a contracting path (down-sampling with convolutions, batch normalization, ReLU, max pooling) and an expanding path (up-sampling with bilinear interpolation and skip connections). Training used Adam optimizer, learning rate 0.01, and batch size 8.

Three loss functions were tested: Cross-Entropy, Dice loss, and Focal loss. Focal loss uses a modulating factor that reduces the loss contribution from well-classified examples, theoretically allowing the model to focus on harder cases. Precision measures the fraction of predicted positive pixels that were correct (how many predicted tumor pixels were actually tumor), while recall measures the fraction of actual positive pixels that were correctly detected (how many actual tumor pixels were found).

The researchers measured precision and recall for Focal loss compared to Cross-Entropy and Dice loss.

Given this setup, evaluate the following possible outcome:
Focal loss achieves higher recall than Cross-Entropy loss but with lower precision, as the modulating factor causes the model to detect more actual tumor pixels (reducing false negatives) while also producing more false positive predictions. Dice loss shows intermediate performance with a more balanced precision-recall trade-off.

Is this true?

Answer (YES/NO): YES